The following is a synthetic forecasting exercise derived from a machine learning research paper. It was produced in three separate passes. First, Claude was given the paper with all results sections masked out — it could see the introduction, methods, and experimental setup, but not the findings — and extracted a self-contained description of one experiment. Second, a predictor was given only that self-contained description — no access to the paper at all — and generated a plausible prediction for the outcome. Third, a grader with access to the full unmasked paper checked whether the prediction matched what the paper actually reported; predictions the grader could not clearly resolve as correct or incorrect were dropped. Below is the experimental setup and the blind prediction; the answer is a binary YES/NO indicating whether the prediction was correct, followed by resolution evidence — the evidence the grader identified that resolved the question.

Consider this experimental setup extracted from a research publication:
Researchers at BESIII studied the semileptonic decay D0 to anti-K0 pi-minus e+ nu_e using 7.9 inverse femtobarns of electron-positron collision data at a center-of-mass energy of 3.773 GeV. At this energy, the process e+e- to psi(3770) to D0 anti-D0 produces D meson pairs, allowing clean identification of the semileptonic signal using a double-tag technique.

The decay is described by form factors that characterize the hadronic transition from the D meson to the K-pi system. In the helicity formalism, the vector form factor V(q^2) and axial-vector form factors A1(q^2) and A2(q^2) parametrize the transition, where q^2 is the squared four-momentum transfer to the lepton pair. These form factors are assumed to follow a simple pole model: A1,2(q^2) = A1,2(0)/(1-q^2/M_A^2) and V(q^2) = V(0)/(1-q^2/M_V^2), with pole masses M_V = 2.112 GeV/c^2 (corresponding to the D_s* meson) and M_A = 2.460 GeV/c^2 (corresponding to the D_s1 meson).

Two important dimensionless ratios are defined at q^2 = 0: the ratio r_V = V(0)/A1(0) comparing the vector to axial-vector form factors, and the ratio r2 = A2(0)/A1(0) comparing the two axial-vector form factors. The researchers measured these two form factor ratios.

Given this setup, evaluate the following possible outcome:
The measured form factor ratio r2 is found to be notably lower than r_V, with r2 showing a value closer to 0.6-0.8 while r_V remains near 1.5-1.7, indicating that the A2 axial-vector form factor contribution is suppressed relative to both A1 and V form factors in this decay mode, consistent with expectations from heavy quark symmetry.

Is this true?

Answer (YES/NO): YES